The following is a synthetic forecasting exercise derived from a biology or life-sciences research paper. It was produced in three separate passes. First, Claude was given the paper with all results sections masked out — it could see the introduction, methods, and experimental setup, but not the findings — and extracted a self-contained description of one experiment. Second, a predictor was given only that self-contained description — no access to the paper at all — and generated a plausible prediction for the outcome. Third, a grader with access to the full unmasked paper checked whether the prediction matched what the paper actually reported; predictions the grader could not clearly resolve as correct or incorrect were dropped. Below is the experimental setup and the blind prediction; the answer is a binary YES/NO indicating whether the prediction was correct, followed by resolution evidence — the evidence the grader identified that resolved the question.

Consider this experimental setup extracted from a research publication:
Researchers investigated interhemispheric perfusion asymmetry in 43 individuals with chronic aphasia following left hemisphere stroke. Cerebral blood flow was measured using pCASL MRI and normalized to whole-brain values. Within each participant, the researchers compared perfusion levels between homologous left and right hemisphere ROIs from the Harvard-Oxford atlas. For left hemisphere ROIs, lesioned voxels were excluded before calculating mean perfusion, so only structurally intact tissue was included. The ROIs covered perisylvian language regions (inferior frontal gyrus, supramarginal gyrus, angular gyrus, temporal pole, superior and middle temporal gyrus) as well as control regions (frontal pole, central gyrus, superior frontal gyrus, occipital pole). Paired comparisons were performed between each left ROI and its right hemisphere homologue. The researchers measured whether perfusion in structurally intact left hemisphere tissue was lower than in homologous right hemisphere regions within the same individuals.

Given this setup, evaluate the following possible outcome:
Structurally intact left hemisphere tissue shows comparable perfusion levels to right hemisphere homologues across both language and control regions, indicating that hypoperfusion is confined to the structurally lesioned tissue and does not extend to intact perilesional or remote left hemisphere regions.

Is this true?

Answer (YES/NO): NO